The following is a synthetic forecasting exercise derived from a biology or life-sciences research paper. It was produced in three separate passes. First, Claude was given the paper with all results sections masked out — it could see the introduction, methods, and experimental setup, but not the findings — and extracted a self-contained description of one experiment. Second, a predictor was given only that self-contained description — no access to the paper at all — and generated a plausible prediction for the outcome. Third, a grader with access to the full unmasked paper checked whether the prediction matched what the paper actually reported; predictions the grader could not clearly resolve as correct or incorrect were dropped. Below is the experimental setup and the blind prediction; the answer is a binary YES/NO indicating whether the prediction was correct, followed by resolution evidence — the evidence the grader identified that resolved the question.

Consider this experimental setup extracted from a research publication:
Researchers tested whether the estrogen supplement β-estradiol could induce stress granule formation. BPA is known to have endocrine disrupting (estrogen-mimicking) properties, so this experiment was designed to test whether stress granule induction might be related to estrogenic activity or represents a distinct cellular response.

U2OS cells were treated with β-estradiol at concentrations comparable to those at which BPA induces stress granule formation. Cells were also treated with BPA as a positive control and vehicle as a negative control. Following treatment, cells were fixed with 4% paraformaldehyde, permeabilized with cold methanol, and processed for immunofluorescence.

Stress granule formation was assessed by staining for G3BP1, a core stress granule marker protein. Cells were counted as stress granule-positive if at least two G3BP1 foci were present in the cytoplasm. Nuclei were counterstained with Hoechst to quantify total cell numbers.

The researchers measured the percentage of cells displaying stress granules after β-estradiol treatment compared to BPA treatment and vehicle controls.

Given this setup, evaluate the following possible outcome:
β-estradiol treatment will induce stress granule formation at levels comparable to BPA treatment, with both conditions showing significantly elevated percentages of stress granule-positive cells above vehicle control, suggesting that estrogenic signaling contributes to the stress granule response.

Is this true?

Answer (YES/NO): NO